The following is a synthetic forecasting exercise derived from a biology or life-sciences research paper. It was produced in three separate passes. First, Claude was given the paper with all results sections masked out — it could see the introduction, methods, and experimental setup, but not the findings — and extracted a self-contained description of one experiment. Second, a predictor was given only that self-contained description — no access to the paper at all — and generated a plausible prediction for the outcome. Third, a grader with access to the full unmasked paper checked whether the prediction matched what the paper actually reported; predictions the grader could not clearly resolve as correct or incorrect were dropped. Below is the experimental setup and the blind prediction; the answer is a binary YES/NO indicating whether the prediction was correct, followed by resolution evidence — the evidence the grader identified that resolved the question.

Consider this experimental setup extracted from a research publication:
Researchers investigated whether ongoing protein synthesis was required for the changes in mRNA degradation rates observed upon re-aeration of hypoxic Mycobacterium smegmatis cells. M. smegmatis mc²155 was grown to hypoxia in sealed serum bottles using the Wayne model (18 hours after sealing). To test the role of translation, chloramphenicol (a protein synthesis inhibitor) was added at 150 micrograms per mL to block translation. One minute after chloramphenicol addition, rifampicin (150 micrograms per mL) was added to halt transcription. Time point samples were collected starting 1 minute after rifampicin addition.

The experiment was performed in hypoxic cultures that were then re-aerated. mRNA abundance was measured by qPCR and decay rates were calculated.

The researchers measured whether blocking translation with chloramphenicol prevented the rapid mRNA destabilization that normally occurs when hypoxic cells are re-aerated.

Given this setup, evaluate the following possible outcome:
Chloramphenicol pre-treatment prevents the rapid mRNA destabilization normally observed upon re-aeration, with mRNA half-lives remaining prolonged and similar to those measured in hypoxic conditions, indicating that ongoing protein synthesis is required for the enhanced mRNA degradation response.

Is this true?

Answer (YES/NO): NO